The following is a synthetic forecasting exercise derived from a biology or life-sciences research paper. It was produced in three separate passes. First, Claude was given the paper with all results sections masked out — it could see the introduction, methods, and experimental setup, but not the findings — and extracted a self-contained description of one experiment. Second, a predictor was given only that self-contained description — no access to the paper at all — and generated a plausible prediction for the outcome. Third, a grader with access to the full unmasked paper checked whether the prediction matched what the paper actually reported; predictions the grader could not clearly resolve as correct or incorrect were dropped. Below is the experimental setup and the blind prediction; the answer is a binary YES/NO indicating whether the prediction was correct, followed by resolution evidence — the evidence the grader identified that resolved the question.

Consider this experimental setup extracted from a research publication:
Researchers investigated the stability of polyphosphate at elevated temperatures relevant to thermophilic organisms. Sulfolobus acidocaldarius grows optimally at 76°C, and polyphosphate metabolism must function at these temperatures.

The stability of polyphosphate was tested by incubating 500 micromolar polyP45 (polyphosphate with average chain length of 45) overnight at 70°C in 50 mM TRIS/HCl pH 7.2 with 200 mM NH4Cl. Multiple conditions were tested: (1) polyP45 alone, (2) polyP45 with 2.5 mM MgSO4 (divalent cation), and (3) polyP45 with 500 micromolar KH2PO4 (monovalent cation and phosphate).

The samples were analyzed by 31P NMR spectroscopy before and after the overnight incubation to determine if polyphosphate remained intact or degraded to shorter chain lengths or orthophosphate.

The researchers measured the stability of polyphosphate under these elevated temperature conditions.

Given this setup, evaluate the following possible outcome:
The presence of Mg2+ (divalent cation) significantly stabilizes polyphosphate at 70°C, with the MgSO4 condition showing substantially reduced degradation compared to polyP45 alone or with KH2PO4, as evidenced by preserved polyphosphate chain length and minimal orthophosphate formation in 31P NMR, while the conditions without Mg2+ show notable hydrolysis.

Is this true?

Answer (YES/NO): NO